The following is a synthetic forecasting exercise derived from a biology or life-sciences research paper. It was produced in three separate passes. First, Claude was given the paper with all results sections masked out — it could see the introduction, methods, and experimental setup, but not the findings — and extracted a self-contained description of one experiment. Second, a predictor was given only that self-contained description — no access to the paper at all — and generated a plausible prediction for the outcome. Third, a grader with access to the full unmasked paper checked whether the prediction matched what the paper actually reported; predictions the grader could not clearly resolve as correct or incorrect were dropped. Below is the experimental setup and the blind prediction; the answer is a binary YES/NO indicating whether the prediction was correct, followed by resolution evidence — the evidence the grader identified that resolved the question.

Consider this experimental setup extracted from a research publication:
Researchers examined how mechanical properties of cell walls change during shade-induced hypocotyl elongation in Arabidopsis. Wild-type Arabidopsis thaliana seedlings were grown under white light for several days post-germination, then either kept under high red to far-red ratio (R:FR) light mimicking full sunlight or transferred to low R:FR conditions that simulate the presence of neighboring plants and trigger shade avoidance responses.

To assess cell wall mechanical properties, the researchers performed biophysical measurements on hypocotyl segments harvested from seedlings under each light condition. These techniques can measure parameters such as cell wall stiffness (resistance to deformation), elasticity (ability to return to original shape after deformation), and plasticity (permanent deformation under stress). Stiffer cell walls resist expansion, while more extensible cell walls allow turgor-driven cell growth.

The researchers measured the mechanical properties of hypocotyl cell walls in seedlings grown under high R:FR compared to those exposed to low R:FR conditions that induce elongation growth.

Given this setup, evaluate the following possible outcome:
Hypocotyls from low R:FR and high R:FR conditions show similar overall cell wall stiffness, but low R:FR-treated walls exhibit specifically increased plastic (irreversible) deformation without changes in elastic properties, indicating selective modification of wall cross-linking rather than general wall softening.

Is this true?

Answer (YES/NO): NO